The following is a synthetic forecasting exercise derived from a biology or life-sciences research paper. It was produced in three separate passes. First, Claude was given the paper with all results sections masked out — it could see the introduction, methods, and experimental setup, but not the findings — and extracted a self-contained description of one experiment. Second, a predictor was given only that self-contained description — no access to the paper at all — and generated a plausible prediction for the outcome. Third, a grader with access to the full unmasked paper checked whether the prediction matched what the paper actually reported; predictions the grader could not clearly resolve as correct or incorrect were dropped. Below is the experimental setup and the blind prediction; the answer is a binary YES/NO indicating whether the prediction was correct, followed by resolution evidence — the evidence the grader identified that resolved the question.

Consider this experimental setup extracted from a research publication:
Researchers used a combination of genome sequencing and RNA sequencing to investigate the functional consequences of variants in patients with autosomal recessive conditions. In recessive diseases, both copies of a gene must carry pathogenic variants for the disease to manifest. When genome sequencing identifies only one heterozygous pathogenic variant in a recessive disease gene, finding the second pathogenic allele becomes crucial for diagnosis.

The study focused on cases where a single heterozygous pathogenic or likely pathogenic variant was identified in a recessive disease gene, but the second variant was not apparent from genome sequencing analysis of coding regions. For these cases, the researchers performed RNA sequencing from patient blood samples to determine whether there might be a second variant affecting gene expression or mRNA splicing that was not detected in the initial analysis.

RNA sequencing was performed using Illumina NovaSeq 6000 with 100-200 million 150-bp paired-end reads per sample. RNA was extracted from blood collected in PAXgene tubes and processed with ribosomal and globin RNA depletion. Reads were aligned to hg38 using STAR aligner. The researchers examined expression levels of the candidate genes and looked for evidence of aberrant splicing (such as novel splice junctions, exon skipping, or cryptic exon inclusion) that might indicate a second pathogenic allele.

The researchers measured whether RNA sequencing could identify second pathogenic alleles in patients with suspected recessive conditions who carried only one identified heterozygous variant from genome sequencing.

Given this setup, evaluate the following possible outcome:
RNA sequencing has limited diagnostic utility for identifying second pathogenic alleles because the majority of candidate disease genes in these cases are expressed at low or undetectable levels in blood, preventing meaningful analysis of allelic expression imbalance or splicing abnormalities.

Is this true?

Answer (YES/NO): NO